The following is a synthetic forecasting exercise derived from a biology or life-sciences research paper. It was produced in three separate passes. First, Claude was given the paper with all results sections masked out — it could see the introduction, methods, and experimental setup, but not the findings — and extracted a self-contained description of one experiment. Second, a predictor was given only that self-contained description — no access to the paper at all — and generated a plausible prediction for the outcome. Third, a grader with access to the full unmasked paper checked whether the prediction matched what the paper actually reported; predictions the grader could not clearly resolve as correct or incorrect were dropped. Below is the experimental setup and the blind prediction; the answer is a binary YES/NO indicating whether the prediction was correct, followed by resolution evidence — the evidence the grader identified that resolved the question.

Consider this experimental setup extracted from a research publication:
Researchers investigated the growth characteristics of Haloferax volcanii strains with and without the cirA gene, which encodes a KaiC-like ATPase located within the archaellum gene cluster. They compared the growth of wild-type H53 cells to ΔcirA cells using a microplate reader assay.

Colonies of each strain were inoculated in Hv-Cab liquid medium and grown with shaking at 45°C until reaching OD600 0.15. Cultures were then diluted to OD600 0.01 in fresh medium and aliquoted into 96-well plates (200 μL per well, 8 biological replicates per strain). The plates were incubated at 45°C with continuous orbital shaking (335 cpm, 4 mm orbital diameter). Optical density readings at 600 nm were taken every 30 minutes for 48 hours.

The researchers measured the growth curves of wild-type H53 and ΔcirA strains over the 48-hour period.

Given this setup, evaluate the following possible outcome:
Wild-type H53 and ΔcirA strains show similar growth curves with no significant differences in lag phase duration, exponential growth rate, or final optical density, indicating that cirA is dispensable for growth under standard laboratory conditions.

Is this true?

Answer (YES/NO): NO